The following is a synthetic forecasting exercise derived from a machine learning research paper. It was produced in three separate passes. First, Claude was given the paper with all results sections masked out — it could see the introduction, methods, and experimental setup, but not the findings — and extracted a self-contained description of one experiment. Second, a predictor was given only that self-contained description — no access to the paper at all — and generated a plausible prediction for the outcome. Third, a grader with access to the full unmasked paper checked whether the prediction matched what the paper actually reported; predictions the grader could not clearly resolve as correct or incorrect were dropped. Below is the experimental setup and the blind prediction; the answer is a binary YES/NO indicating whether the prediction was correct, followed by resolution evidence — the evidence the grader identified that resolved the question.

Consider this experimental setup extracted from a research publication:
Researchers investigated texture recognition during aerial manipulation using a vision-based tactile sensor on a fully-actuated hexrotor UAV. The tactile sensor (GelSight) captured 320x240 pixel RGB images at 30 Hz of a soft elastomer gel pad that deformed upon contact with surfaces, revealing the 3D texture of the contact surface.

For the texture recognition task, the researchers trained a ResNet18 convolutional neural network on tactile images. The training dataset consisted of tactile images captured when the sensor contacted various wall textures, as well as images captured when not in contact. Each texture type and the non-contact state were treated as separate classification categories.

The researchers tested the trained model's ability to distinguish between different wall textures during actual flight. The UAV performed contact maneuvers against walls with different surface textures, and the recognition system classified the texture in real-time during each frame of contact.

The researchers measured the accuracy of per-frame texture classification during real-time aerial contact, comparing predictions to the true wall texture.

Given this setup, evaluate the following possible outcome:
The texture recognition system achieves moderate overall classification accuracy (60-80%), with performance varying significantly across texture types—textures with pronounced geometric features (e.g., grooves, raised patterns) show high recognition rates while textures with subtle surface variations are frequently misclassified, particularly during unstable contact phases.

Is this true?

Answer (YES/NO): NO